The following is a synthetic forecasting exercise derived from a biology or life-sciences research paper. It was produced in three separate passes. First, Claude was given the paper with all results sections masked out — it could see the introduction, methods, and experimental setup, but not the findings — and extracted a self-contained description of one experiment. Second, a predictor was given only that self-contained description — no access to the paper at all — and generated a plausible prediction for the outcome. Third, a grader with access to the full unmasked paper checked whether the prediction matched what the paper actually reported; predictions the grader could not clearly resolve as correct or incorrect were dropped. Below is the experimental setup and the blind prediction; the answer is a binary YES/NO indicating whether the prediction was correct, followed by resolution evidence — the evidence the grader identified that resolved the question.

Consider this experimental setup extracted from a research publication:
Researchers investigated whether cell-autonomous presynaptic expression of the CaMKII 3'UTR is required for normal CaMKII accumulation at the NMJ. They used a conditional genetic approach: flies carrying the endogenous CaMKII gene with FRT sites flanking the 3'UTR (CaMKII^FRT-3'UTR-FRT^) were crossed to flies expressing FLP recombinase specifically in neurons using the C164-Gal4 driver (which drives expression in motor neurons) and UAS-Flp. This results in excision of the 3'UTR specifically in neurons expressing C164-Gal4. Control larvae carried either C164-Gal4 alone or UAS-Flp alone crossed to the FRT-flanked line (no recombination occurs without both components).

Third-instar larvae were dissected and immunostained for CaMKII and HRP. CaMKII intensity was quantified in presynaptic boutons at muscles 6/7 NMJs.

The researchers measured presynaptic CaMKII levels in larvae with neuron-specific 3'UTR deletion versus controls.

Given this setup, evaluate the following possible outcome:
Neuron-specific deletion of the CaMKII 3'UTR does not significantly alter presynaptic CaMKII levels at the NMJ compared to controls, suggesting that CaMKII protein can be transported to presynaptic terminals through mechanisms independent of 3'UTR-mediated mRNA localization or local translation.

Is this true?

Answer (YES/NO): NO